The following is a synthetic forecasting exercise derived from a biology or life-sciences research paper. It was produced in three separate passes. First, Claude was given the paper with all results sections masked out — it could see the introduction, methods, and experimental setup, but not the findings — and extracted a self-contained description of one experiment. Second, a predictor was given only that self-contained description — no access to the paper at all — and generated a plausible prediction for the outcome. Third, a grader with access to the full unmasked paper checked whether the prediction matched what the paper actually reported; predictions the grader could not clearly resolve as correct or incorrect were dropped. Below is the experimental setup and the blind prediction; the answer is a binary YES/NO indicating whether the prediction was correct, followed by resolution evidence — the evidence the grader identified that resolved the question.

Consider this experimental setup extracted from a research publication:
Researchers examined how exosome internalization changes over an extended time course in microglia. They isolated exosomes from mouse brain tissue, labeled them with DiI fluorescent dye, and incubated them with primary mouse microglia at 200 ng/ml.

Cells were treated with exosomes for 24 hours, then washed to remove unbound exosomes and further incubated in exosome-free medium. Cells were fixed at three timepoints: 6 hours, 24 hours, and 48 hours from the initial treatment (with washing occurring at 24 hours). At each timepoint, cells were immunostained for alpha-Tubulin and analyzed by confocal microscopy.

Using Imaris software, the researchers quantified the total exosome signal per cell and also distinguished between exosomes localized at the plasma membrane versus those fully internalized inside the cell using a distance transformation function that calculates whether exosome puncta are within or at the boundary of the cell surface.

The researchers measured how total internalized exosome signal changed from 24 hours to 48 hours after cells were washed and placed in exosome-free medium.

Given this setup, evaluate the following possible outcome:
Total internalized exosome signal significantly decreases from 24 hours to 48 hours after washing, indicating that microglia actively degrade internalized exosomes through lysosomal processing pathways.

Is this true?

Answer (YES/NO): NO